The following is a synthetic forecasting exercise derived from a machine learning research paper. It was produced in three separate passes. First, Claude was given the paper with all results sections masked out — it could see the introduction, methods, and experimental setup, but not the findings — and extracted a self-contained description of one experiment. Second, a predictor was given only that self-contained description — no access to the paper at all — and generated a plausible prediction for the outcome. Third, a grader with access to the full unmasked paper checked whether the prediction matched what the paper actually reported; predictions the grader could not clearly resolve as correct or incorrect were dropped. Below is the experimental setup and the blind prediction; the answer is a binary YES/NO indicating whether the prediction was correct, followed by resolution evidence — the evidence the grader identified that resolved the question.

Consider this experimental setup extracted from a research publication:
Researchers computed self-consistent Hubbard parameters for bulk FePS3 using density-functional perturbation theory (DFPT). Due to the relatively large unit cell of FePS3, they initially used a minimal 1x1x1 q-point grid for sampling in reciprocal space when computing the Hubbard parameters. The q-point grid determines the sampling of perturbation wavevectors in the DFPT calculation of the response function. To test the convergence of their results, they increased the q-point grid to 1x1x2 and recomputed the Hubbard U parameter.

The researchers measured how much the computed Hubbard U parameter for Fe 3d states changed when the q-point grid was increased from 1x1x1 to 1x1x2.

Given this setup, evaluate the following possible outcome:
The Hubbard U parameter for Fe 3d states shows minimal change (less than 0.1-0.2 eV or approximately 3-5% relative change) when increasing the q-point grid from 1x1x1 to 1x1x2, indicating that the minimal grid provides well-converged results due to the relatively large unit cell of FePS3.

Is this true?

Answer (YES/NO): YES